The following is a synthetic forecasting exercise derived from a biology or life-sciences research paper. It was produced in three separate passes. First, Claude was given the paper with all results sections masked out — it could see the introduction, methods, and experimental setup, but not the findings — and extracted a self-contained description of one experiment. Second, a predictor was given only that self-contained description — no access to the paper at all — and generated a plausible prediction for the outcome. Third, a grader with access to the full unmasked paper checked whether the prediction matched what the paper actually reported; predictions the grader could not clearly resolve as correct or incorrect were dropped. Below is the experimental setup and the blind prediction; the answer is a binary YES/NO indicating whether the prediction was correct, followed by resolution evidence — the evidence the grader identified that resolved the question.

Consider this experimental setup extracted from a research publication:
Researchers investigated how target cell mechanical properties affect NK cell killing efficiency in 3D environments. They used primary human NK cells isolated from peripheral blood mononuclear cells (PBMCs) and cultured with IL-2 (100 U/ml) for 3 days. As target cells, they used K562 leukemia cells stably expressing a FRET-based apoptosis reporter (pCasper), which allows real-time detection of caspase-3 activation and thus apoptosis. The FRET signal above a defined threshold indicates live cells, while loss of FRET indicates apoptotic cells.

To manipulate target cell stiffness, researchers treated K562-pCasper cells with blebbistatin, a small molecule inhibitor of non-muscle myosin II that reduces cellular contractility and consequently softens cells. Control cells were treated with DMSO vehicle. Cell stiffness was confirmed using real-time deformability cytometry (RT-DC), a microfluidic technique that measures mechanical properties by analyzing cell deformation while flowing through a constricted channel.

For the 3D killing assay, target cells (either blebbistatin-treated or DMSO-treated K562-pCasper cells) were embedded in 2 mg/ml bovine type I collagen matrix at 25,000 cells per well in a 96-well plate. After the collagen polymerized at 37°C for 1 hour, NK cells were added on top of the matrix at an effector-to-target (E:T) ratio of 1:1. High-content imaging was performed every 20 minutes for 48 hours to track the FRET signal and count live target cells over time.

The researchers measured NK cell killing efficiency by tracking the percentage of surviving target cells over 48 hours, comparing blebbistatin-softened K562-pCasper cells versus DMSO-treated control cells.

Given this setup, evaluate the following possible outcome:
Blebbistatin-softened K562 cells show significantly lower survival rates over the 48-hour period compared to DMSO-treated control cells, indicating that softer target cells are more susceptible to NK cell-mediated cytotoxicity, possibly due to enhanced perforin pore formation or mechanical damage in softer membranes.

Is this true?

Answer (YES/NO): NO